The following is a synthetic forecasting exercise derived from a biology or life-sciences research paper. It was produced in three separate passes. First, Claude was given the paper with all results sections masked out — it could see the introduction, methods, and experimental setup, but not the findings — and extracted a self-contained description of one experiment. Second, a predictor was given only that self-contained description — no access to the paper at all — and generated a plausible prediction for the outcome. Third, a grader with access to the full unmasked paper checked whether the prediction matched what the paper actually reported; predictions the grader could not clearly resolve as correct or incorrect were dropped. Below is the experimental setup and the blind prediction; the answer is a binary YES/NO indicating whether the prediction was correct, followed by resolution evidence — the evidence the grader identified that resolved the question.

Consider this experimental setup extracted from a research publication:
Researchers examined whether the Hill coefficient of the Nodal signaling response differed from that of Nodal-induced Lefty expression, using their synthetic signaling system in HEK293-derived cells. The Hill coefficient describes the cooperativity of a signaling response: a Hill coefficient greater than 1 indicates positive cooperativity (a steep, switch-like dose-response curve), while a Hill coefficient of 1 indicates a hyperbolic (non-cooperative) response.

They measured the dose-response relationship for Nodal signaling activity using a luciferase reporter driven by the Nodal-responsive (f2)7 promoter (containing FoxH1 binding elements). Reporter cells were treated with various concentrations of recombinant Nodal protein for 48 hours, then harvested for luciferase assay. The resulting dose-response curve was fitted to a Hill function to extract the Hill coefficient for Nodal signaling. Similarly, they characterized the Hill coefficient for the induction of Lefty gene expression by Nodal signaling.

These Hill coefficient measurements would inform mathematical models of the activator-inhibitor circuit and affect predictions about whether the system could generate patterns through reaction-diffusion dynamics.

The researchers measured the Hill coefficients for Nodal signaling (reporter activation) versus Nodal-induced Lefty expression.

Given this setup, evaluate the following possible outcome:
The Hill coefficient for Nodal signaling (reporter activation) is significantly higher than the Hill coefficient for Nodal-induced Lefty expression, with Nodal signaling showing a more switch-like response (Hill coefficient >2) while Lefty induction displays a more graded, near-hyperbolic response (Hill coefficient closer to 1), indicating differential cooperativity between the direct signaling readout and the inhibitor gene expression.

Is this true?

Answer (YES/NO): YES